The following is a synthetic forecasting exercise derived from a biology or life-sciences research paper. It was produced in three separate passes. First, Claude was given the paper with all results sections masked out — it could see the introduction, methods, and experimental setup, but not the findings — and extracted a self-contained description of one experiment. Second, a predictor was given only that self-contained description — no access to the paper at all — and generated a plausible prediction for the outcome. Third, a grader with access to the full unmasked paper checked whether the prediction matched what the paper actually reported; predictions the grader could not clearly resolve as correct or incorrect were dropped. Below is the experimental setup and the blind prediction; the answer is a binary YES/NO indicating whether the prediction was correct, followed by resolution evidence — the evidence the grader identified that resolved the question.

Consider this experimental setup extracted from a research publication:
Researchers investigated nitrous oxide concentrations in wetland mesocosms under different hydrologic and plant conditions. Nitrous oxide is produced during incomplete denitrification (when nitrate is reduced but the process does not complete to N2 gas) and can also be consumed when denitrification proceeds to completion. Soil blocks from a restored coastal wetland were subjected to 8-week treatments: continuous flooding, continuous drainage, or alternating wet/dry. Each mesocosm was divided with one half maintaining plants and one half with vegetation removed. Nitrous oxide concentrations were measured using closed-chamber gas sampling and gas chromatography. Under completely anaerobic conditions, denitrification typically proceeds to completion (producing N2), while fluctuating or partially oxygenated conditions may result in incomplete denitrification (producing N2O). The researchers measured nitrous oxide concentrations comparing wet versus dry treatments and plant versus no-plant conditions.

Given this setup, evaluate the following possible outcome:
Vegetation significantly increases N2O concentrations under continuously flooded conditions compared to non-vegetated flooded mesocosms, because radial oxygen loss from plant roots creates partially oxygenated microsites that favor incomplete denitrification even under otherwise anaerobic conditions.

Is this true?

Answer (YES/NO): NO